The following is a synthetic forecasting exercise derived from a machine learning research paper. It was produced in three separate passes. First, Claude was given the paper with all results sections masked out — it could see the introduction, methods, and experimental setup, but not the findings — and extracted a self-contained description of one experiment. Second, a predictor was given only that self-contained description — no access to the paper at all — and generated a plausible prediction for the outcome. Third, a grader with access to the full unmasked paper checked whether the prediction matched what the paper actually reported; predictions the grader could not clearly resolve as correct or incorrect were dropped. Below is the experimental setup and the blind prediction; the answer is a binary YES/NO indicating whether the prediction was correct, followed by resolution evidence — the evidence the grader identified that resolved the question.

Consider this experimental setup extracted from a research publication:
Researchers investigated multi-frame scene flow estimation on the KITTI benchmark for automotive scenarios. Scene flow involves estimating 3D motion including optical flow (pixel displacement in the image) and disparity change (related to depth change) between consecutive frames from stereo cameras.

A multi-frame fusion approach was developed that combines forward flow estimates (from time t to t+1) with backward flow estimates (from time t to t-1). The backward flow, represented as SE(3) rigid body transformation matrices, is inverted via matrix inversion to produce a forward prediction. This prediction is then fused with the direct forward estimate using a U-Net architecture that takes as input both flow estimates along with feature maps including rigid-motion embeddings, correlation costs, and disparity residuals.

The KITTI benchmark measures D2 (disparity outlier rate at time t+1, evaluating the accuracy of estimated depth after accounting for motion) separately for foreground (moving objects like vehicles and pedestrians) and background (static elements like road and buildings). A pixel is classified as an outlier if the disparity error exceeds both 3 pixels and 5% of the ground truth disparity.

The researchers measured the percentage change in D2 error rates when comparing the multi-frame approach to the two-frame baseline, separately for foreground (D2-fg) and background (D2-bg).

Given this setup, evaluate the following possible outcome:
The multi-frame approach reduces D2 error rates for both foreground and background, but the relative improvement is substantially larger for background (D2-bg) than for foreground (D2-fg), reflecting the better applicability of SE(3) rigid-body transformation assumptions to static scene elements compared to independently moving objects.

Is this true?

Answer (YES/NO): NO